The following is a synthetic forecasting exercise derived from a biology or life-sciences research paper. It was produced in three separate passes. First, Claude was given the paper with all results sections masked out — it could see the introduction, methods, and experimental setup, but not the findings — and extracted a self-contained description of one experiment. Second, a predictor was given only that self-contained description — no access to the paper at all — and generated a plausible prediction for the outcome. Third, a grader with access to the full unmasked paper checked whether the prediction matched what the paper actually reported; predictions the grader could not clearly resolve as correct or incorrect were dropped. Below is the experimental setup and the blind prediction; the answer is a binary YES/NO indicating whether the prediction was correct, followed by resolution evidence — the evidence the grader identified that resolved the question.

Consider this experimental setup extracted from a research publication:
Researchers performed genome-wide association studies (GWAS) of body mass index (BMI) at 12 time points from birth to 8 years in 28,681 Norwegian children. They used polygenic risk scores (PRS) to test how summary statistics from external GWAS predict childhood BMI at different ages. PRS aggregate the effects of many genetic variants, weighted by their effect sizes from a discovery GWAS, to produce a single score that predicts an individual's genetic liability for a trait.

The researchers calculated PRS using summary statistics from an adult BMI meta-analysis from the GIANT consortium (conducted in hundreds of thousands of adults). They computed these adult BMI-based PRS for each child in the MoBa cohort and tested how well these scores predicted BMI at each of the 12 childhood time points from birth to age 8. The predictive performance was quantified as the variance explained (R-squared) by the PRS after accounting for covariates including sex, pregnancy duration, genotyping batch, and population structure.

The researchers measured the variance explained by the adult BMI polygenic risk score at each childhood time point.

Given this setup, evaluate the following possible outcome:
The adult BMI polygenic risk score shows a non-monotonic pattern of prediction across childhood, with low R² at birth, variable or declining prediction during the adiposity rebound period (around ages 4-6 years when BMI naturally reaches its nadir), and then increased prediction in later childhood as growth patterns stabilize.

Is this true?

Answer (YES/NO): NO